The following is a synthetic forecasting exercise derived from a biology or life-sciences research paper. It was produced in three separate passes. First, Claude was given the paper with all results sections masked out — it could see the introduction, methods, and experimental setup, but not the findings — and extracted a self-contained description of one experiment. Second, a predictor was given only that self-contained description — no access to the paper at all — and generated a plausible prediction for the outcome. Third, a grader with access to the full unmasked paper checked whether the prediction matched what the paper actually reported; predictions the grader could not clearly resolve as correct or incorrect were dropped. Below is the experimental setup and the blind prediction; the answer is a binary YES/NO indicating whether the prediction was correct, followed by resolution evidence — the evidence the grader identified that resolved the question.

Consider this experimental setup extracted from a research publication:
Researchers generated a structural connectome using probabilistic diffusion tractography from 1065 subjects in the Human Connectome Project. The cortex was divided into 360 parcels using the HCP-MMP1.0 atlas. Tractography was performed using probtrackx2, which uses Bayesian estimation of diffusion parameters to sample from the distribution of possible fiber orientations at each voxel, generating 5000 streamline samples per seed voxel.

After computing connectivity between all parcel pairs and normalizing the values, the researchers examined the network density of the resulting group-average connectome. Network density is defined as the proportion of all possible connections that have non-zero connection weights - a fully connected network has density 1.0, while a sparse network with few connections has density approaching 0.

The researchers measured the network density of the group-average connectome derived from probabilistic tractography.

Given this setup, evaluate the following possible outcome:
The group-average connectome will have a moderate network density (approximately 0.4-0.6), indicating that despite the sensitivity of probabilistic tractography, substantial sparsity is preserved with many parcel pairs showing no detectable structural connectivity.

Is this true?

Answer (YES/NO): NO